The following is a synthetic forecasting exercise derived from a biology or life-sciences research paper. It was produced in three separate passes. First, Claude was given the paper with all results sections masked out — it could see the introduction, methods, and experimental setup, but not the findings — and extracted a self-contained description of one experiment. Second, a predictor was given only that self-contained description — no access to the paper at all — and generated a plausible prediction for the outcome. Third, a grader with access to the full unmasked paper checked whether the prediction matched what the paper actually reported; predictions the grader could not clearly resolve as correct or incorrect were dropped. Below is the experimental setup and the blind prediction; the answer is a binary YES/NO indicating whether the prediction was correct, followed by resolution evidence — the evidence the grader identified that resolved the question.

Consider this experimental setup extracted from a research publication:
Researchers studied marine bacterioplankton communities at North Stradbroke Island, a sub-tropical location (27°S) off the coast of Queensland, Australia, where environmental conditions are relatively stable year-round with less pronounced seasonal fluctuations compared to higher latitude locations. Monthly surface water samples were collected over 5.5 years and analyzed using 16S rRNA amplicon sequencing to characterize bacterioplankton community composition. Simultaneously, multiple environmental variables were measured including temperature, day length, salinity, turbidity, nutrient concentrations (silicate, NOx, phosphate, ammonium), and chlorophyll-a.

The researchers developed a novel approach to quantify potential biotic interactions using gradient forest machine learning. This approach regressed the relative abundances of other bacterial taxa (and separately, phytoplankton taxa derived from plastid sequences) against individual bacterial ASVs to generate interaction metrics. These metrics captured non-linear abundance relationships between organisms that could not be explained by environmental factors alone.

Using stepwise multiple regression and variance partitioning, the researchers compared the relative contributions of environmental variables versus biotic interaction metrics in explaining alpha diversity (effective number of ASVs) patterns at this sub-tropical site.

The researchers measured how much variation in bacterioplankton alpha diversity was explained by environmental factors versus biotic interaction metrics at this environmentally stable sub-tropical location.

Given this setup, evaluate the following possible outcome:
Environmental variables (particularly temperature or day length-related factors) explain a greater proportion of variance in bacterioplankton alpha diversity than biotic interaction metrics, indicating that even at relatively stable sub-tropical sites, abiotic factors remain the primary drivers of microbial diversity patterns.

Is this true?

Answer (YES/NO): NO